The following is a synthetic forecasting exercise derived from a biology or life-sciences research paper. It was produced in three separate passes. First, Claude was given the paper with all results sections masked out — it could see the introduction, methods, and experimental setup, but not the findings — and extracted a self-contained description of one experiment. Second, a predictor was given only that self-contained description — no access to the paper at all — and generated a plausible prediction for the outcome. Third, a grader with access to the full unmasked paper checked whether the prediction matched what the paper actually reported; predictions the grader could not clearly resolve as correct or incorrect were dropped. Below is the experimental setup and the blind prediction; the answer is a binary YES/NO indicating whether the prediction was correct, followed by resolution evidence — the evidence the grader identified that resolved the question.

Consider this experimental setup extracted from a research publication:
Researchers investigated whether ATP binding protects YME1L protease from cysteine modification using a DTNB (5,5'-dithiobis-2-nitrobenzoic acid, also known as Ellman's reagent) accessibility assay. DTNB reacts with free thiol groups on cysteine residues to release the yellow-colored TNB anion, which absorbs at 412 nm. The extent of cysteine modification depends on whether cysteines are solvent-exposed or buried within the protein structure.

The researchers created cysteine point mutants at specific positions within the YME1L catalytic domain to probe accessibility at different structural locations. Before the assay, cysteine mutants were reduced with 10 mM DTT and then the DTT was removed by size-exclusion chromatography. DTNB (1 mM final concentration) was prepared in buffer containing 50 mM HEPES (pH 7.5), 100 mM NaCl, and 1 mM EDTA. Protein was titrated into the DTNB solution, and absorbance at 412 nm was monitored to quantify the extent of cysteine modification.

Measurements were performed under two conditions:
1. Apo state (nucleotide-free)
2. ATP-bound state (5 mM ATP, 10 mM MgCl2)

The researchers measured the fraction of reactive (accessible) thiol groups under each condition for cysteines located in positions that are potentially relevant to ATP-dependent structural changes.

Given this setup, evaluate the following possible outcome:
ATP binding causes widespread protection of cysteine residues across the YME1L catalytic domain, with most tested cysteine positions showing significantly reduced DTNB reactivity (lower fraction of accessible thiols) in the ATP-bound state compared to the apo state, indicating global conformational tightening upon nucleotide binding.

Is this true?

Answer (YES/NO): NO